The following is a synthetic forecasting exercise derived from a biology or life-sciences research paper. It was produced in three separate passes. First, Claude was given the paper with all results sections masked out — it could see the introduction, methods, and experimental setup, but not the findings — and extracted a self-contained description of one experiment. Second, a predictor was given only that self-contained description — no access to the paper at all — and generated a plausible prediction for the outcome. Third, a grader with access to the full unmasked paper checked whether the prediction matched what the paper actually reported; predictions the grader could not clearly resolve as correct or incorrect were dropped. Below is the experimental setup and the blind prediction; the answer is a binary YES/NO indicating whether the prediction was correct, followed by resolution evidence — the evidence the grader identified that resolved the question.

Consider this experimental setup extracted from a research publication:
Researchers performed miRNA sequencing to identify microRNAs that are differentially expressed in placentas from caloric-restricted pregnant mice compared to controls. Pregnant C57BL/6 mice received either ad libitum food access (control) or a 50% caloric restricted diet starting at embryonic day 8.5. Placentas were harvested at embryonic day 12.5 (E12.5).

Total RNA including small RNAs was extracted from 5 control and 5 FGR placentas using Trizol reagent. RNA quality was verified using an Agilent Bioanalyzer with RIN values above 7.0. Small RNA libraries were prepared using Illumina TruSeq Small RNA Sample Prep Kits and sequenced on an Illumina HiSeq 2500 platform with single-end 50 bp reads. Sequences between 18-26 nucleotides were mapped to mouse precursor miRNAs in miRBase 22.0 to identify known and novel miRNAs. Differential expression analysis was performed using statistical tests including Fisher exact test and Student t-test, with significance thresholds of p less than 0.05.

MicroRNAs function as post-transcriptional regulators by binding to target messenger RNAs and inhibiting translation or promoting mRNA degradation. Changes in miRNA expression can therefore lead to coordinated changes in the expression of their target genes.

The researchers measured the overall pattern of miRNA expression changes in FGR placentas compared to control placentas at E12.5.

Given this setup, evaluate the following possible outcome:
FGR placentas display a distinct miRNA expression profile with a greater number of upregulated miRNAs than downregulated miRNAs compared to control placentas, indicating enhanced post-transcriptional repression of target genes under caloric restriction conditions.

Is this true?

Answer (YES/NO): NO